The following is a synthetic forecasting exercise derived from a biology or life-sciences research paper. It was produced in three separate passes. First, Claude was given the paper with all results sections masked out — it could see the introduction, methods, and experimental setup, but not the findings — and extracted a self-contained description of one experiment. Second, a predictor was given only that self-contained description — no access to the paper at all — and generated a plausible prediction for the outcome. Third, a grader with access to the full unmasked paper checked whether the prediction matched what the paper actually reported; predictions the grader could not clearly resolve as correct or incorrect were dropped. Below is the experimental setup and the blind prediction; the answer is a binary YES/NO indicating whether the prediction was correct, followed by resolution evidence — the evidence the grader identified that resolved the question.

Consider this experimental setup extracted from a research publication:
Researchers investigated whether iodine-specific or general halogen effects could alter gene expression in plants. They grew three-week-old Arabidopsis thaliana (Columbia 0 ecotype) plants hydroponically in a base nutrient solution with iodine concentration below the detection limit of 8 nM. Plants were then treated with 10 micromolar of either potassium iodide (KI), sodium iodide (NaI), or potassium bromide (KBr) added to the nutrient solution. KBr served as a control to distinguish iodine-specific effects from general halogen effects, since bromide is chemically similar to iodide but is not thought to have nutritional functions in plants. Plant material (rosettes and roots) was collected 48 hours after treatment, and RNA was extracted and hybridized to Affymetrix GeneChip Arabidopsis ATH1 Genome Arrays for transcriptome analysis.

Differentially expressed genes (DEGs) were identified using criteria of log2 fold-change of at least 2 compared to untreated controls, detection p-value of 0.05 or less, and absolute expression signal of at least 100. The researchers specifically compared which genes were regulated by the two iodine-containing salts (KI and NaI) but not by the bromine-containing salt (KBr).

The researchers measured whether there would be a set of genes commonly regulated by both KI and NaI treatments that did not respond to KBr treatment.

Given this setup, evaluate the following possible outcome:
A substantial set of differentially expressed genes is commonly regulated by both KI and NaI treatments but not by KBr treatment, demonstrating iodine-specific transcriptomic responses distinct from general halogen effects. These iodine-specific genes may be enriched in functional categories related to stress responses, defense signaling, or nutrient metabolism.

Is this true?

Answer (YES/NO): YES